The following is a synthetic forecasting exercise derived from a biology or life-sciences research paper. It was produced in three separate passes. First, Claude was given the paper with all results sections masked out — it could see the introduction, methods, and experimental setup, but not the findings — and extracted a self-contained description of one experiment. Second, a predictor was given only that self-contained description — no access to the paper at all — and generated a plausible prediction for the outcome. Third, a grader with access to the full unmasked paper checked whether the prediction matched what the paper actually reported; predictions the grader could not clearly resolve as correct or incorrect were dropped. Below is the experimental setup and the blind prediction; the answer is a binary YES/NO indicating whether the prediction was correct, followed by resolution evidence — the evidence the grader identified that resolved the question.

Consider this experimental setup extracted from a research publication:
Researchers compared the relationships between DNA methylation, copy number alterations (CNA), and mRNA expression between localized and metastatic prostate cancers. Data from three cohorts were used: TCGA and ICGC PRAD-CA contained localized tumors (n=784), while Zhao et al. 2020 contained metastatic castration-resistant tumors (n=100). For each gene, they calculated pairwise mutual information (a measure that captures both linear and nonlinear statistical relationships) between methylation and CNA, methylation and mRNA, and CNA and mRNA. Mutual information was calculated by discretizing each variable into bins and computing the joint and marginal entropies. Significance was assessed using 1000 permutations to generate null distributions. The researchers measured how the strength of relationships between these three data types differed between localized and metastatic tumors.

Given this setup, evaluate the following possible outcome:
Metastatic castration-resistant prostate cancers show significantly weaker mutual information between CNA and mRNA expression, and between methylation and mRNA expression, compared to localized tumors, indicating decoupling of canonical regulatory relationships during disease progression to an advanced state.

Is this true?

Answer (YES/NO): NO